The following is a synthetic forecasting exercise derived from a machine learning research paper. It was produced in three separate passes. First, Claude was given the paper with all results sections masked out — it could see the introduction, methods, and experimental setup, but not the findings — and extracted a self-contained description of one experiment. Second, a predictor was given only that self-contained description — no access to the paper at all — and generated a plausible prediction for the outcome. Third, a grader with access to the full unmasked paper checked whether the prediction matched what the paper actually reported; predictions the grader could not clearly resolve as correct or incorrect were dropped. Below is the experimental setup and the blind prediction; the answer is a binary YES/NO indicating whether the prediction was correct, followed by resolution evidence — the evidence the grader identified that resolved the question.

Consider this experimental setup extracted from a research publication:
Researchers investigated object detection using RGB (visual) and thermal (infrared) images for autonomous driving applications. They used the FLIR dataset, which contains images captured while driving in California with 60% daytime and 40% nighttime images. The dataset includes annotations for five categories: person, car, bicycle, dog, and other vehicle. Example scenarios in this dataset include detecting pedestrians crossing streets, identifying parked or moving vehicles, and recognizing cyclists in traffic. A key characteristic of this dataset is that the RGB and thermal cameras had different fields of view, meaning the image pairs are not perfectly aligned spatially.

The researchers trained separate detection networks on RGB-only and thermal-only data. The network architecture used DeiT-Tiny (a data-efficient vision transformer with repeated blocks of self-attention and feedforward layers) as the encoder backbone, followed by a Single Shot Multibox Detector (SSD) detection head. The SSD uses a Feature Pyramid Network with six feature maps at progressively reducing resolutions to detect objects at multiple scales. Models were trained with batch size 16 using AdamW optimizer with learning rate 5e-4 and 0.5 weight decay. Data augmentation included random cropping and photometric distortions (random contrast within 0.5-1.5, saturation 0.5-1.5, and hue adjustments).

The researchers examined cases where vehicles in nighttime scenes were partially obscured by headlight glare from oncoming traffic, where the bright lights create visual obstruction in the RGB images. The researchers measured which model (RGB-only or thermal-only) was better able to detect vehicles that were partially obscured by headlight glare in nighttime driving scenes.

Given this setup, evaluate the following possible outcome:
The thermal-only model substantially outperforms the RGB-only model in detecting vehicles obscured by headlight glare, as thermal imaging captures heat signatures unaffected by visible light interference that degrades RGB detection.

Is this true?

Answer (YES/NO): YES